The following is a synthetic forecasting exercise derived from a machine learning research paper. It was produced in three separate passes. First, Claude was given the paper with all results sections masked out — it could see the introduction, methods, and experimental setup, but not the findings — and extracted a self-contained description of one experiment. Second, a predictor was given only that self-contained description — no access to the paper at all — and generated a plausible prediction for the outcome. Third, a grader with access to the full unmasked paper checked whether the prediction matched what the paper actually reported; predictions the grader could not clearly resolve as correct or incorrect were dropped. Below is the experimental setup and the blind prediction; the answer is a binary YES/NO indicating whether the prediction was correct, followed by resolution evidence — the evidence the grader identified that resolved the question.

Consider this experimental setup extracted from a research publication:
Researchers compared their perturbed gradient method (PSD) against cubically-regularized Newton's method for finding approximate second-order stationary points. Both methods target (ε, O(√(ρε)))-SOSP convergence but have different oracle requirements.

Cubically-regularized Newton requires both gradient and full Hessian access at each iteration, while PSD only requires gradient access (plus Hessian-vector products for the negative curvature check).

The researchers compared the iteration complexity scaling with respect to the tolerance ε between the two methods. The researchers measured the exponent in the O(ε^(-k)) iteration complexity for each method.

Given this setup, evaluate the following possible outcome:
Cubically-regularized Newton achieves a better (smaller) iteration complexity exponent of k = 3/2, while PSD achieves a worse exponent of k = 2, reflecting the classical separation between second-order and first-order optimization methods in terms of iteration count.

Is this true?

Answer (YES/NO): YES